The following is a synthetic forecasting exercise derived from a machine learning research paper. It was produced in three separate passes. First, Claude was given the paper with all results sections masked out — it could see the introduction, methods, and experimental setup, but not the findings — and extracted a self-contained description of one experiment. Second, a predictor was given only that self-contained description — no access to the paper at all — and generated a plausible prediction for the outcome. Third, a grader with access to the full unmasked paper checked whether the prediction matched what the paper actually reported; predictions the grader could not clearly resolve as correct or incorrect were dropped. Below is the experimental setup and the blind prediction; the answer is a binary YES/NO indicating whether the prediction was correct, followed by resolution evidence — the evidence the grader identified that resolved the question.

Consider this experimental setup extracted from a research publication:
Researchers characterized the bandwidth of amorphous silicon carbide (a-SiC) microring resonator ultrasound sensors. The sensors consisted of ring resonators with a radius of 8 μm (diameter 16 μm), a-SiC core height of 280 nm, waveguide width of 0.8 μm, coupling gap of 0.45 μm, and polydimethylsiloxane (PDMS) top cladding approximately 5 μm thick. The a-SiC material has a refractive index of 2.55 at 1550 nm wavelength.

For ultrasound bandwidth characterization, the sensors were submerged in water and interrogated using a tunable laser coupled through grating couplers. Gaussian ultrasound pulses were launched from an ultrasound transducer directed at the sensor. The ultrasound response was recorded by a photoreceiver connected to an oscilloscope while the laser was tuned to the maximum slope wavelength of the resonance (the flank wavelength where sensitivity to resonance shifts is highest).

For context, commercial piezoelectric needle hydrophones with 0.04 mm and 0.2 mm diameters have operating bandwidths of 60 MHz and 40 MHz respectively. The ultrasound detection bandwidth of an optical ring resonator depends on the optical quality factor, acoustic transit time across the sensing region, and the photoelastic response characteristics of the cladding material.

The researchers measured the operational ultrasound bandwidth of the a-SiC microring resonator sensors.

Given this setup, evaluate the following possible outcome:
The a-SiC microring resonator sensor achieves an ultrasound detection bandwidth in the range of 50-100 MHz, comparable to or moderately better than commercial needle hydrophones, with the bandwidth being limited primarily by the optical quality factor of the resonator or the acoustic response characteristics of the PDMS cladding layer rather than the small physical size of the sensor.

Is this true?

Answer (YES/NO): NO